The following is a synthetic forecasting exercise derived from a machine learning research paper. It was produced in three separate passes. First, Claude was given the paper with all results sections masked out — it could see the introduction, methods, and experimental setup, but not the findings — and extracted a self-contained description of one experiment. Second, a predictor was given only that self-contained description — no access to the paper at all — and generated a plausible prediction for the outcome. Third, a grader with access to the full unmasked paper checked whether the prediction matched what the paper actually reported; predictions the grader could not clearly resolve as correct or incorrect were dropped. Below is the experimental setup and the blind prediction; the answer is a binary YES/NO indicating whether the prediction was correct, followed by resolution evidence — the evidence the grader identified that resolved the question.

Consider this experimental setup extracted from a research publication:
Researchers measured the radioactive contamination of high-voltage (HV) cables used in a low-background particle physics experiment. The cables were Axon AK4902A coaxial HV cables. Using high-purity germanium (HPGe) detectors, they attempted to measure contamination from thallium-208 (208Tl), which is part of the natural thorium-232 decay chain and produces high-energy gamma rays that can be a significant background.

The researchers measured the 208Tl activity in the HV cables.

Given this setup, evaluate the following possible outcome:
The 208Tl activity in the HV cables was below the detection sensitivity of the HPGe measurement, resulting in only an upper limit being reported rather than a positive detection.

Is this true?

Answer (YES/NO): YES